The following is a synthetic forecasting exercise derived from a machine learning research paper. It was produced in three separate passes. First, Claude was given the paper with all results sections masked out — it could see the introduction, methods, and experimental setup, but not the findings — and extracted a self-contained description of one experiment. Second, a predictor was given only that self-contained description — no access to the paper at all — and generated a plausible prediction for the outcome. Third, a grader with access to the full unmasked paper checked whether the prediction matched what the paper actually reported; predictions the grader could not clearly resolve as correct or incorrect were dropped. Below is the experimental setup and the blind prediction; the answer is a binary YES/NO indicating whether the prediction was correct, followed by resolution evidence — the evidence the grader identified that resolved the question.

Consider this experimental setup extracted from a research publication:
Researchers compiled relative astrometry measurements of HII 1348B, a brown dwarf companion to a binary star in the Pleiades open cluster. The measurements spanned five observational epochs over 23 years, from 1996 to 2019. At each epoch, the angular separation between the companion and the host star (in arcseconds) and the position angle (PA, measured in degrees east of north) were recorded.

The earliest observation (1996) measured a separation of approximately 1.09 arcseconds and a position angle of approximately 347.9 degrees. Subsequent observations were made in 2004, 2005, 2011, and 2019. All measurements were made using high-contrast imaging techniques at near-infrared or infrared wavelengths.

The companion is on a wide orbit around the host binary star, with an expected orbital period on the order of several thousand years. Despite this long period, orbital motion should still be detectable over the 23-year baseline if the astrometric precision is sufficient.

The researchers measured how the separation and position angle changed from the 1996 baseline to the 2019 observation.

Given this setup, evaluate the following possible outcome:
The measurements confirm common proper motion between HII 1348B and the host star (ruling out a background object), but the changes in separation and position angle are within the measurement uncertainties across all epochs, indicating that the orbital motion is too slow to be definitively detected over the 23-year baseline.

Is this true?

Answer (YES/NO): NO